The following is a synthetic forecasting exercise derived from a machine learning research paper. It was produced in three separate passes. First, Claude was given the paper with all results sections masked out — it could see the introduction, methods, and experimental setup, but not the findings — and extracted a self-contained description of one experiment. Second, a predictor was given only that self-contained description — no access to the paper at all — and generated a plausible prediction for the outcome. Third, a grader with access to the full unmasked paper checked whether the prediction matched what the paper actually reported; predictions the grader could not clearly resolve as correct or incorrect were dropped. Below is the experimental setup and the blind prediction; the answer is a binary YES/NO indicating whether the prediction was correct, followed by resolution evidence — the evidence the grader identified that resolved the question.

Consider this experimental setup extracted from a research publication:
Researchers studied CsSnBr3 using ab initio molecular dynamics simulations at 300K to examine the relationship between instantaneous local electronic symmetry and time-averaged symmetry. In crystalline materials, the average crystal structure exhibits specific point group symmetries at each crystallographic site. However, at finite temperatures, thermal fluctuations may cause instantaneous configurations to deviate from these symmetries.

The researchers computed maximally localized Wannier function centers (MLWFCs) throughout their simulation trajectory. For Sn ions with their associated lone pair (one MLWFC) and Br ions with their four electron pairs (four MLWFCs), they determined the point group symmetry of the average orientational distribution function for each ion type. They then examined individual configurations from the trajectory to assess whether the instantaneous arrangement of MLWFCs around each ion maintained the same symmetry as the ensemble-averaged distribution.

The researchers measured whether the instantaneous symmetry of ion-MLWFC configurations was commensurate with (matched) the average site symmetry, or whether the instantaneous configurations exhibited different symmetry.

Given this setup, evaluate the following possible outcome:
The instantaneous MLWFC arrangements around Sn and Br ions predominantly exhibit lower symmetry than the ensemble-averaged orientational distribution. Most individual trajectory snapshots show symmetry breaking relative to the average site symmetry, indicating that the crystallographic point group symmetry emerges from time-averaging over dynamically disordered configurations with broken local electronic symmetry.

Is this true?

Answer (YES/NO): YES